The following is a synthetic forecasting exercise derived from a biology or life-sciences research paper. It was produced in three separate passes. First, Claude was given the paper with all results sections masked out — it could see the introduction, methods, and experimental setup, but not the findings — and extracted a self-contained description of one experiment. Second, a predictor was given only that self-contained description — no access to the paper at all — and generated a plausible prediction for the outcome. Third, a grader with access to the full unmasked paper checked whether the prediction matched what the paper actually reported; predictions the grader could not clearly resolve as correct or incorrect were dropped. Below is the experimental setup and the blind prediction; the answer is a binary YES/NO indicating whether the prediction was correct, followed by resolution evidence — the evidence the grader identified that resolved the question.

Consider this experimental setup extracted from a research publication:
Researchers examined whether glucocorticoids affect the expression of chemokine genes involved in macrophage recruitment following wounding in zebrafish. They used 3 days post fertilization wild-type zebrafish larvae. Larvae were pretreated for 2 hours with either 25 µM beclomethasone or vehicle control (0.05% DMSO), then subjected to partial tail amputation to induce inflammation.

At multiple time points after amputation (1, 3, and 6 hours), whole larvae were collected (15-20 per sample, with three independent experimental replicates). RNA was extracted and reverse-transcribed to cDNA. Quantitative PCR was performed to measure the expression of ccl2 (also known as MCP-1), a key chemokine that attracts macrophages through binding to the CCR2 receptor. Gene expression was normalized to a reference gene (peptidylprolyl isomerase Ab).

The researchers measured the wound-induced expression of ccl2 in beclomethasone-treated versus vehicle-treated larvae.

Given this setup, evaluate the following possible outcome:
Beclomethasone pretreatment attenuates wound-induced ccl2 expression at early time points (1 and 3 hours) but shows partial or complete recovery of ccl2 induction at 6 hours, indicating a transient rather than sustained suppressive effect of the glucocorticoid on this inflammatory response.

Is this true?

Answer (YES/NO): NO